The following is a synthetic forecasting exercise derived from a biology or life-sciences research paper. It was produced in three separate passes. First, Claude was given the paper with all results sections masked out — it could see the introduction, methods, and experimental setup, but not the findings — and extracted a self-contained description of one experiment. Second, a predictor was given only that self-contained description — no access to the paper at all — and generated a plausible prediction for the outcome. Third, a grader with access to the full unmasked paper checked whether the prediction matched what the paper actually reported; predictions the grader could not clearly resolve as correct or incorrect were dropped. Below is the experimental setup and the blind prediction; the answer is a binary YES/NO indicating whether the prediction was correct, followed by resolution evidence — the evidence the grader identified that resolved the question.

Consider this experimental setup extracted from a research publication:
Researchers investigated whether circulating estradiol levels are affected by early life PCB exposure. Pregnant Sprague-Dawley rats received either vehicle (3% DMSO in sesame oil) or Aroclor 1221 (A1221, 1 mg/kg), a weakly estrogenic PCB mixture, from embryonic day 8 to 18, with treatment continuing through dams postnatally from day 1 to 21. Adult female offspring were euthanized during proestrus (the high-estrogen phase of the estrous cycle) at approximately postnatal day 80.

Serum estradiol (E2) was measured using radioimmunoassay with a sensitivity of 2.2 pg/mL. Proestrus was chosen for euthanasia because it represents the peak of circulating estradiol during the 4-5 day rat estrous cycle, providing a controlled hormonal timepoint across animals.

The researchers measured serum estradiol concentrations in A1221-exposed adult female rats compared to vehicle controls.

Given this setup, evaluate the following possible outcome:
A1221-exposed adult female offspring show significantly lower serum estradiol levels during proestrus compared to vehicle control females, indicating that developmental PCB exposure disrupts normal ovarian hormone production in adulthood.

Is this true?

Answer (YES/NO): NO